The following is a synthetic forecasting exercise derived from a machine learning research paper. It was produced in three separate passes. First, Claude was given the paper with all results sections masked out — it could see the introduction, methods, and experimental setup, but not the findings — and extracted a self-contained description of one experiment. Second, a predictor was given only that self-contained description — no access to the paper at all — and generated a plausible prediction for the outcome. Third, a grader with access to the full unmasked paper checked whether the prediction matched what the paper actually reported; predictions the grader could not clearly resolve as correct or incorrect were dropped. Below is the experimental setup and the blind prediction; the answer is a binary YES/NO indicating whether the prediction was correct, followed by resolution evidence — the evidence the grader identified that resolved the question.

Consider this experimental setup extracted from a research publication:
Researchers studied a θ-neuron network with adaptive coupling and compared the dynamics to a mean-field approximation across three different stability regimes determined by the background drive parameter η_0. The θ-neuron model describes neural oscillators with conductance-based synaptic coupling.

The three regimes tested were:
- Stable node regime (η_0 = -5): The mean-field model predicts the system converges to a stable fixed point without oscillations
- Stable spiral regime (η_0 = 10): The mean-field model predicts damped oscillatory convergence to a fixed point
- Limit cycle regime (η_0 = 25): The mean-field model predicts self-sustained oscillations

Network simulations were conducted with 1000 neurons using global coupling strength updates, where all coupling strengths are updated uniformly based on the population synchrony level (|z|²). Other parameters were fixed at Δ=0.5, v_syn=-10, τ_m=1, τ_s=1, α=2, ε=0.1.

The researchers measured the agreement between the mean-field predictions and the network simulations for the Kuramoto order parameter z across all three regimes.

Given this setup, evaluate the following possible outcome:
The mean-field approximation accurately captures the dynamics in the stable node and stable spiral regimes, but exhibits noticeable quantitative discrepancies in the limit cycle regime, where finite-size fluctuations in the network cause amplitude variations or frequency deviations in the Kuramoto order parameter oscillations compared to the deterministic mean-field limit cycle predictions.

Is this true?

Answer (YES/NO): NO